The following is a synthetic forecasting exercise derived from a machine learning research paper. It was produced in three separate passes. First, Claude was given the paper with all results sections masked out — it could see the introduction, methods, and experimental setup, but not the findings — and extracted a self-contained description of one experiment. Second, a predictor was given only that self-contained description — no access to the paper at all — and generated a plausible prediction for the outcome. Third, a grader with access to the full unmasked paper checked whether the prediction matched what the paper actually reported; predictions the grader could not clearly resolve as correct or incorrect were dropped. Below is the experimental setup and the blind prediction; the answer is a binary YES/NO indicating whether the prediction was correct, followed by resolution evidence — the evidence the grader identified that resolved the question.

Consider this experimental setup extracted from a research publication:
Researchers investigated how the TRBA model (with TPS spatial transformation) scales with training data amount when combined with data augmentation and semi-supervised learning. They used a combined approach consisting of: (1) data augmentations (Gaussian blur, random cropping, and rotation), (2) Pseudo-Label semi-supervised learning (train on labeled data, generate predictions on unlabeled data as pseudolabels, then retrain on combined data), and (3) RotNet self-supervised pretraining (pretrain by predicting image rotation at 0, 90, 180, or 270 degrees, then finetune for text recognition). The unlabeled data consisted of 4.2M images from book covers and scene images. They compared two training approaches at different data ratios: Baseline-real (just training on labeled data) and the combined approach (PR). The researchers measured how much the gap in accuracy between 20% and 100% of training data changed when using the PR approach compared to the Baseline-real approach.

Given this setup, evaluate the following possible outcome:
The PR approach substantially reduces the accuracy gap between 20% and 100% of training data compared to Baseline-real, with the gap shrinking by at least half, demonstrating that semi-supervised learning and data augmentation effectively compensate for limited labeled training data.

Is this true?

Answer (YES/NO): YES